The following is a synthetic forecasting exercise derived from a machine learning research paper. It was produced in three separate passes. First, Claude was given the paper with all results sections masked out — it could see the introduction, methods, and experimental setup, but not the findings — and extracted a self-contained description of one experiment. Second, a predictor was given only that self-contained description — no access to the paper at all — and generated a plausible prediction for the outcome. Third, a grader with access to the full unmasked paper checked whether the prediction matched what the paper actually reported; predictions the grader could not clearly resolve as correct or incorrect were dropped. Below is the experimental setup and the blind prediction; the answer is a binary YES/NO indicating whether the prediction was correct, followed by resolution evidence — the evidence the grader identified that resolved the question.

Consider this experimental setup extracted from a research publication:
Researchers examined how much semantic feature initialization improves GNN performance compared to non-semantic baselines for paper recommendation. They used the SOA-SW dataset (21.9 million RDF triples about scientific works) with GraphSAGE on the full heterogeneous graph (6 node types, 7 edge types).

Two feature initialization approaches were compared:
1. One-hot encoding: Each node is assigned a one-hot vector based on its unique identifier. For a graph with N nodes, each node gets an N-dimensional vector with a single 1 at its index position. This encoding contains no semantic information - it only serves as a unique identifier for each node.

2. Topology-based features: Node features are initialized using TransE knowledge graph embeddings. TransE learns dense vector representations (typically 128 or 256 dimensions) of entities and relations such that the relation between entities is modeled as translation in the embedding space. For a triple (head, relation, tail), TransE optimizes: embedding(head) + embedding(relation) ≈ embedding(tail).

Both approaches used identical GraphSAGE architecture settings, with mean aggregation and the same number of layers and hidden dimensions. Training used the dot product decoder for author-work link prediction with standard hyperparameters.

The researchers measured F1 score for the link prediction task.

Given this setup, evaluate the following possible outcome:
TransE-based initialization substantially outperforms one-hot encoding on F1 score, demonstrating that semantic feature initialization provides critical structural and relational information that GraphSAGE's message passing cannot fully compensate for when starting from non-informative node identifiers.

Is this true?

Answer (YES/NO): YES